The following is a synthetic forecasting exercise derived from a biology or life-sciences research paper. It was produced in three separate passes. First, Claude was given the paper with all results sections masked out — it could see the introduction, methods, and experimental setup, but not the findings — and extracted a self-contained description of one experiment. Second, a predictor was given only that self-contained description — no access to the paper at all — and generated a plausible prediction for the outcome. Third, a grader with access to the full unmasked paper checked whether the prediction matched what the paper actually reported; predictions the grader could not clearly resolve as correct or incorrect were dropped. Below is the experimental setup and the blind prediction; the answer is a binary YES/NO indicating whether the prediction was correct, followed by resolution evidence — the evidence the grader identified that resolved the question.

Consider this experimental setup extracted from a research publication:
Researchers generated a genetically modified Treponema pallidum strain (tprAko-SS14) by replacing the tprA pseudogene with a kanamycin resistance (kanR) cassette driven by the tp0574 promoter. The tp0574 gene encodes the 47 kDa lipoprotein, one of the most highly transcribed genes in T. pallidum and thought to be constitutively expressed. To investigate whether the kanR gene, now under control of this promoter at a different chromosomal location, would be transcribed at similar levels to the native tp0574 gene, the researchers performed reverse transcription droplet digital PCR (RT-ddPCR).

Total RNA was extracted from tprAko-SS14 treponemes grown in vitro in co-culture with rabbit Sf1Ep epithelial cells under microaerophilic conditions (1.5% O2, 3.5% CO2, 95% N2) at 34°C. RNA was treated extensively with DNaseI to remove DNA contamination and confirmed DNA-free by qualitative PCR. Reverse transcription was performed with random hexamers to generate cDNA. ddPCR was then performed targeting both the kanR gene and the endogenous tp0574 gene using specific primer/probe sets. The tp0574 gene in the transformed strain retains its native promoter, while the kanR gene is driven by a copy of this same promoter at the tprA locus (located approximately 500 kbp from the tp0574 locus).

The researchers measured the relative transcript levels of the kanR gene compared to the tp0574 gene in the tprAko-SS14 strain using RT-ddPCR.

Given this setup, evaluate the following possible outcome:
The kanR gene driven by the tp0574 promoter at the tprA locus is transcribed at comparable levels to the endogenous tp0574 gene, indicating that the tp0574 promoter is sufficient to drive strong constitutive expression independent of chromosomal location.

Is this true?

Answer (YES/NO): YES